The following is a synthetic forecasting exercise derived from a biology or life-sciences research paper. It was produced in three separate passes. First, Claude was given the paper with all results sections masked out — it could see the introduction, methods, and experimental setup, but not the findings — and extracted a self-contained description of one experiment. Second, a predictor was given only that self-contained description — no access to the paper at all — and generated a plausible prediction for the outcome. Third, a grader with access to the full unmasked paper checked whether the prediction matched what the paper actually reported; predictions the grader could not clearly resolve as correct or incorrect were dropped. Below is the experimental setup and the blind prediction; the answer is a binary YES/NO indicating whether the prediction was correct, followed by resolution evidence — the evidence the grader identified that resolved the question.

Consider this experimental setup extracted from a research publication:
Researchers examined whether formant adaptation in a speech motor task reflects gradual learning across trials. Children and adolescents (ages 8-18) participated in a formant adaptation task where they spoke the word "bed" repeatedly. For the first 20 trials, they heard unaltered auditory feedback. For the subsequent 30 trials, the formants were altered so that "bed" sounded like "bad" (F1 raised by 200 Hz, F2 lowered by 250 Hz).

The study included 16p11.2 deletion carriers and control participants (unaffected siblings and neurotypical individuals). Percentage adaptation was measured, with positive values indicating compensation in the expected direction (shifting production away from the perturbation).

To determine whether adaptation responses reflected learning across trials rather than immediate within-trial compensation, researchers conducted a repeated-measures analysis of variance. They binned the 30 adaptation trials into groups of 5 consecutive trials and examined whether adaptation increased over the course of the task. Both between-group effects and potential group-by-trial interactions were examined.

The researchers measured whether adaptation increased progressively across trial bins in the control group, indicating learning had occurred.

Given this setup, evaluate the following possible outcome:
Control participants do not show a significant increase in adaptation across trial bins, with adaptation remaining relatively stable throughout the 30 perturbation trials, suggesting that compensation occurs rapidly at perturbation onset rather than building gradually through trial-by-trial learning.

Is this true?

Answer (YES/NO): NO